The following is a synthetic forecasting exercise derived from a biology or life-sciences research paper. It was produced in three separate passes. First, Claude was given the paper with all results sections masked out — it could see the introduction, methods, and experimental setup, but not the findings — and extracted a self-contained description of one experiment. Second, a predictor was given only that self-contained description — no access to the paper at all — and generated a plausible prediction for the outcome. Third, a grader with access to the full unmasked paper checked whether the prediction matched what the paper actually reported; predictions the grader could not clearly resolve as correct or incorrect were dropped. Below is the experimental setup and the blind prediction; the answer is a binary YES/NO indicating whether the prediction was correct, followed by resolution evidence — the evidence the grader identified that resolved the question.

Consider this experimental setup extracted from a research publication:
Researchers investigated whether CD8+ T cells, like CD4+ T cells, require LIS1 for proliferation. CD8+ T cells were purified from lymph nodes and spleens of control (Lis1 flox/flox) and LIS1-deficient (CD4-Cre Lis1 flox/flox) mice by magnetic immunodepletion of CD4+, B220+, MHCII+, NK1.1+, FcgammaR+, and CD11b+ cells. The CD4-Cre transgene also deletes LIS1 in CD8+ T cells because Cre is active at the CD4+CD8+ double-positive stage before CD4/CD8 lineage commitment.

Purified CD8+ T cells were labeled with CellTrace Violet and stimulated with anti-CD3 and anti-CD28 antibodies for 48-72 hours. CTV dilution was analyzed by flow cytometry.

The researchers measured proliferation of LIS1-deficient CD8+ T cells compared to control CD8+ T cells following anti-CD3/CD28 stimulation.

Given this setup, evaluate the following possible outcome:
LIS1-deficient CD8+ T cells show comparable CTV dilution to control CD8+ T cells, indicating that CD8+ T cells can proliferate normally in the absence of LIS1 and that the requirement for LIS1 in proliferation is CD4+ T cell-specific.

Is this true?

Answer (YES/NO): NO